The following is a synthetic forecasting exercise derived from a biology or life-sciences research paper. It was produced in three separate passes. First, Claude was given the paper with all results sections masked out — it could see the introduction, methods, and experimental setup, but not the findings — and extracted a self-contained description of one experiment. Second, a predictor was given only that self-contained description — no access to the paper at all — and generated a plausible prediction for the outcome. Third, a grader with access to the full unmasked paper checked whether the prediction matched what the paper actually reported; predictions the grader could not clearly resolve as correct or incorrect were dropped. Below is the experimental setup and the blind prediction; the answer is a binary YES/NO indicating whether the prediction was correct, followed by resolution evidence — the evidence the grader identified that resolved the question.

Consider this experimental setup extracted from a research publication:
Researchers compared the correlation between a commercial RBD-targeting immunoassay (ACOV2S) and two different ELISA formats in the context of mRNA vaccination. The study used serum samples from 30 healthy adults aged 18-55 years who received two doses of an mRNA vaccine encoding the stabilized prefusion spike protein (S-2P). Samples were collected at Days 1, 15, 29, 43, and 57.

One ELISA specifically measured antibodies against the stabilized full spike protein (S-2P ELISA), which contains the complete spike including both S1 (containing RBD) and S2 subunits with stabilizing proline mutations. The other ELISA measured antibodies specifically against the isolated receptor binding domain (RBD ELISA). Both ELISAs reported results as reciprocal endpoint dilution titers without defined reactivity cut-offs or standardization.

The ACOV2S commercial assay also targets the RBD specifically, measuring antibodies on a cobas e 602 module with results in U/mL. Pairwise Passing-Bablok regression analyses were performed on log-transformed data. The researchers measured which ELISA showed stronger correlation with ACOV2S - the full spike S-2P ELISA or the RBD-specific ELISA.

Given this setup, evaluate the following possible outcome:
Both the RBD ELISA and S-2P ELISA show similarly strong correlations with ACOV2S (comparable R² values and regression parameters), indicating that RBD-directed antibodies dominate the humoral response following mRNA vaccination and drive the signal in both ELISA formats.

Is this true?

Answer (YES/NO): YES